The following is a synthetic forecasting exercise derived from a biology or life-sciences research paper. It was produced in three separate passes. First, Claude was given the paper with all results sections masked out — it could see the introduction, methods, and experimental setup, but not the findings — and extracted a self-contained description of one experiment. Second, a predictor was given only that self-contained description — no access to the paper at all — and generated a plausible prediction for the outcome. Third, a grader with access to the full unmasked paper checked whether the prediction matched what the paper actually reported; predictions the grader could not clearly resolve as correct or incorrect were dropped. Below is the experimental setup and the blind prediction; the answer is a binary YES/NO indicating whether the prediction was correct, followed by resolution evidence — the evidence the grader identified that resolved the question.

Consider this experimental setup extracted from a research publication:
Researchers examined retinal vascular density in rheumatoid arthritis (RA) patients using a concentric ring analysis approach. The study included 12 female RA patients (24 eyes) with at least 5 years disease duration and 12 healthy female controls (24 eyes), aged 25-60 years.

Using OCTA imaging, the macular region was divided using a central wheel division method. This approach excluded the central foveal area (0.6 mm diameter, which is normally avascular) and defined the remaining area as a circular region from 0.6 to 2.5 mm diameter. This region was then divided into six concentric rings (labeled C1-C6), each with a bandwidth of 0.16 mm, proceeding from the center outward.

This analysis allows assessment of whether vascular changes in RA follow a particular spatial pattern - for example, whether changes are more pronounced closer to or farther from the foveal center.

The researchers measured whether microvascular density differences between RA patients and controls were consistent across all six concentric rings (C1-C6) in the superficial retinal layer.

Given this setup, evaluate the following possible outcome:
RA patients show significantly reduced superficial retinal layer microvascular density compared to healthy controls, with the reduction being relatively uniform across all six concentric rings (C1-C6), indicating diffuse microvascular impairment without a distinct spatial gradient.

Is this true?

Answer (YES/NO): NO